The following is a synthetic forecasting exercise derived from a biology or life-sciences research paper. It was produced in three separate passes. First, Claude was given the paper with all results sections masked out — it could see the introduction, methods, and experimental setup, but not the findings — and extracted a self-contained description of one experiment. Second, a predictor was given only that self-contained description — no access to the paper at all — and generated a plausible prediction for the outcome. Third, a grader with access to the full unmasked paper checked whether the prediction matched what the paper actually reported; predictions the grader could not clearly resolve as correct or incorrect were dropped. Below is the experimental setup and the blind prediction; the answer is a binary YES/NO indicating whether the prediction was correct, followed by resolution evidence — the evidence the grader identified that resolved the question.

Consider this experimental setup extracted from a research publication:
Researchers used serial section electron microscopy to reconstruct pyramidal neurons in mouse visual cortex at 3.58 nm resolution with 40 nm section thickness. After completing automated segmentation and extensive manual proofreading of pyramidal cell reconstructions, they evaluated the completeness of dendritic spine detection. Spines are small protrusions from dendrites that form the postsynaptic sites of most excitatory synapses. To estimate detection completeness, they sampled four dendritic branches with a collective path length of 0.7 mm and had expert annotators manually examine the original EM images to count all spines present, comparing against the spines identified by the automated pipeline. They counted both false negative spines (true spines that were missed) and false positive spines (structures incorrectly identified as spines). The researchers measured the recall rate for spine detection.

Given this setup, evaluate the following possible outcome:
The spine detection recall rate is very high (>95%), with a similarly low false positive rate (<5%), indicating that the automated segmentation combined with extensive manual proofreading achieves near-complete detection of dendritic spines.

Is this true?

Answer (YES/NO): NO